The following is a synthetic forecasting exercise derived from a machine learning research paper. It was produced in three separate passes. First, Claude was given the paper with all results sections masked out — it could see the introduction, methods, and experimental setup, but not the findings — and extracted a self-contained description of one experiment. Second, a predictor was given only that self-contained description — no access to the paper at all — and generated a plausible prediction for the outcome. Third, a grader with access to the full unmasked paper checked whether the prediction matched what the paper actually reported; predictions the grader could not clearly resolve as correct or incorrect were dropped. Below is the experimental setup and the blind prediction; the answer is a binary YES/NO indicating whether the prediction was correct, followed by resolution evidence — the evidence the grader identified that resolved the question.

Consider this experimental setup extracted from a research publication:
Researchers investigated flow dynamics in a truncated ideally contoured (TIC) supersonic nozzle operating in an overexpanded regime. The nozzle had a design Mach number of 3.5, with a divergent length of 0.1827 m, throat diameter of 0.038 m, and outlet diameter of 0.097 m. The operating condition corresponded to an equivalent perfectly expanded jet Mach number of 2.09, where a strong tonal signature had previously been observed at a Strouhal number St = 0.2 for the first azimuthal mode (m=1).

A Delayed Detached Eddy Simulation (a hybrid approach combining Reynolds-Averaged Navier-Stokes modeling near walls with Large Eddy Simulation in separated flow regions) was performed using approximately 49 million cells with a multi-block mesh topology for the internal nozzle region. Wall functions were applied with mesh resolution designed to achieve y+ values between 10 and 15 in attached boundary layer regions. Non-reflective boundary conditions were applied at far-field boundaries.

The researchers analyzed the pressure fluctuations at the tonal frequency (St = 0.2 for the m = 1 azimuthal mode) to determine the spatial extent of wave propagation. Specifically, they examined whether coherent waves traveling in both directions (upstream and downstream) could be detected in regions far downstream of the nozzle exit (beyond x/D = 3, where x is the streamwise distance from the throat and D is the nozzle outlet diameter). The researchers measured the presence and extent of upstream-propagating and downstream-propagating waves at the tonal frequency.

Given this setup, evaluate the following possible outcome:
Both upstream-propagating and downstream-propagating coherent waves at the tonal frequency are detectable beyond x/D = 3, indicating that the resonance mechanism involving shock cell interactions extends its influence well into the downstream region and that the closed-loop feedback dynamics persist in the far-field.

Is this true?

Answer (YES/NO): YES